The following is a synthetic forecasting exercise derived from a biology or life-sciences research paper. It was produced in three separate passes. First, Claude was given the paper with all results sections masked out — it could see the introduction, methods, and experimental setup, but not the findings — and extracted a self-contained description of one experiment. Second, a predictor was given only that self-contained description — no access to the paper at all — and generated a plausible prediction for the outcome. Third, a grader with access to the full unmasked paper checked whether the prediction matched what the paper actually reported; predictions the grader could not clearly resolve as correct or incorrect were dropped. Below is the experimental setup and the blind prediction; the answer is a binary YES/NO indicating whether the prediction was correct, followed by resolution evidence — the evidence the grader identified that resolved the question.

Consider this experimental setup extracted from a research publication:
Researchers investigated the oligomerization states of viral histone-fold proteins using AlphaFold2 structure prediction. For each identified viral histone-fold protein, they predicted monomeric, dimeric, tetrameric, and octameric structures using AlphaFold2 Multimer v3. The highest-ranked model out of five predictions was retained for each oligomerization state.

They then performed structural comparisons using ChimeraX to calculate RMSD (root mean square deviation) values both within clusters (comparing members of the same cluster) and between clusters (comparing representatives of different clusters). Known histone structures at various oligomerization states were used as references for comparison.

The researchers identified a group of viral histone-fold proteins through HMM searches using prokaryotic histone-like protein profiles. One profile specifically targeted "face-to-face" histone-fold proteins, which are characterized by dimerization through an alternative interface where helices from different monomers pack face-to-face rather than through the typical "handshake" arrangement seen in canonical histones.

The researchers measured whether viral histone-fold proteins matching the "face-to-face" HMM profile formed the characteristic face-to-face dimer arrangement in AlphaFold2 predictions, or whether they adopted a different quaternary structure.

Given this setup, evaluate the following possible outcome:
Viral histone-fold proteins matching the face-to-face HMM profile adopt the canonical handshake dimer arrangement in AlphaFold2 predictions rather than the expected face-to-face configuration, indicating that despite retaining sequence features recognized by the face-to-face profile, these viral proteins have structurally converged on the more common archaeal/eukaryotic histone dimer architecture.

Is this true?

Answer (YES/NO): NO